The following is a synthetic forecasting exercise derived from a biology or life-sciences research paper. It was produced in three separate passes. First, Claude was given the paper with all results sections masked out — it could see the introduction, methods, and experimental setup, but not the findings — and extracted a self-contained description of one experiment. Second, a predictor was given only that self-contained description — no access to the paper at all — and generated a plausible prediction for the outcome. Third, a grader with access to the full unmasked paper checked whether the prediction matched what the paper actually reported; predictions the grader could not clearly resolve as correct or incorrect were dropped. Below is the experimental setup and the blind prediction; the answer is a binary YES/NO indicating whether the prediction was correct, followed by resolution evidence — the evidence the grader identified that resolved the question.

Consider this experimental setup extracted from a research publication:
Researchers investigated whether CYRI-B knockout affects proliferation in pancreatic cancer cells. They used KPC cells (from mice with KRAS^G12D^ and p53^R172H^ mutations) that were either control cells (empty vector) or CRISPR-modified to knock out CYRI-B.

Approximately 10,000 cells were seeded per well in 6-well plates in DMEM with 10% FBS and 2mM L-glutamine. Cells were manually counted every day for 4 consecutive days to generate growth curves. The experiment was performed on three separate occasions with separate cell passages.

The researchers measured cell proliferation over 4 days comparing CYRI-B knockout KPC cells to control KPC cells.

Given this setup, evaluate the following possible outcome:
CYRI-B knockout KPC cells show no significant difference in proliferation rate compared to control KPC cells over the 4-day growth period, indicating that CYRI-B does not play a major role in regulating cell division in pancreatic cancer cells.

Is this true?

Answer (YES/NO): YES